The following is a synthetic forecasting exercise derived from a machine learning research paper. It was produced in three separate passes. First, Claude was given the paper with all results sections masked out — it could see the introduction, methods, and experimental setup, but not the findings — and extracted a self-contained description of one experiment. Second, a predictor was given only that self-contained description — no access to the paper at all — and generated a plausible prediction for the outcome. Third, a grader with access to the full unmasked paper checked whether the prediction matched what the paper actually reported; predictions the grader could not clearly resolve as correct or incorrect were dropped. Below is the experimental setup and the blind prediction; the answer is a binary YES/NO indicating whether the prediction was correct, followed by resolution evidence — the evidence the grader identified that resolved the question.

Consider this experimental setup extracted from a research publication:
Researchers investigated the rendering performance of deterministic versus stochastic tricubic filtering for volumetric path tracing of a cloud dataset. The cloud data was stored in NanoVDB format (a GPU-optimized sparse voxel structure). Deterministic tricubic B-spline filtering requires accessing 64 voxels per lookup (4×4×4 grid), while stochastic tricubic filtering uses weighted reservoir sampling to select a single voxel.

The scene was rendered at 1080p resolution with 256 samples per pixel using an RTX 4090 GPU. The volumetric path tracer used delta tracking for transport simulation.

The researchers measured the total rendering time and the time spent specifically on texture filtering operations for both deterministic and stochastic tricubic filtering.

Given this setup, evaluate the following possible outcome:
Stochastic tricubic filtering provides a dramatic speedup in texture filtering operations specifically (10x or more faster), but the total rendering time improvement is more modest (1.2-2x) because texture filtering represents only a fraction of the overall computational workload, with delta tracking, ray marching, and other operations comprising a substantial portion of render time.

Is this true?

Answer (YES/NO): NO